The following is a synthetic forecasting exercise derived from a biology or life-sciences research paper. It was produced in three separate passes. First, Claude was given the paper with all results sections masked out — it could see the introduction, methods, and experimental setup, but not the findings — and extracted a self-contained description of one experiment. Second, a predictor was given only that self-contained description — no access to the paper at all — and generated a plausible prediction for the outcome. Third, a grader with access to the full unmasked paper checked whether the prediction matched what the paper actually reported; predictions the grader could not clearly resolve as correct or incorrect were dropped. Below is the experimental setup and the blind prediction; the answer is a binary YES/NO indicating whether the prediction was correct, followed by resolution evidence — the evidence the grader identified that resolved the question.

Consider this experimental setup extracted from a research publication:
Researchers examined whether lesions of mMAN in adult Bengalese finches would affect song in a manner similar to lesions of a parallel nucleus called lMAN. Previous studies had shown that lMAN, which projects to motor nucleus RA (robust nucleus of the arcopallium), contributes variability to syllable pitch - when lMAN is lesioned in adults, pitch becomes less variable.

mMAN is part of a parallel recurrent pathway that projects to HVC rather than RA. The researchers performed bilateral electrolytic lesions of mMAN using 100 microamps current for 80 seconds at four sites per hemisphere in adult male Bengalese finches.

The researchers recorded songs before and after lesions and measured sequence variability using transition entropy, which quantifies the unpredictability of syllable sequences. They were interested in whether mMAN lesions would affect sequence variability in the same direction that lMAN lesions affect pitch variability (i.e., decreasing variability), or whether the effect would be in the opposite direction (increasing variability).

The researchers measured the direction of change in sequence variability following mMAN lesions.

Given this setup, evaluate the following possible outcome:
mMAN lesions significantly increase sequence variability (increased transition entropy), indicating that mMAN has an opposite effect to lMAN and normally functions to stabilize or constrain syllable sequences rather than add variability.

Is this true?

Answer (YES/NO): YES